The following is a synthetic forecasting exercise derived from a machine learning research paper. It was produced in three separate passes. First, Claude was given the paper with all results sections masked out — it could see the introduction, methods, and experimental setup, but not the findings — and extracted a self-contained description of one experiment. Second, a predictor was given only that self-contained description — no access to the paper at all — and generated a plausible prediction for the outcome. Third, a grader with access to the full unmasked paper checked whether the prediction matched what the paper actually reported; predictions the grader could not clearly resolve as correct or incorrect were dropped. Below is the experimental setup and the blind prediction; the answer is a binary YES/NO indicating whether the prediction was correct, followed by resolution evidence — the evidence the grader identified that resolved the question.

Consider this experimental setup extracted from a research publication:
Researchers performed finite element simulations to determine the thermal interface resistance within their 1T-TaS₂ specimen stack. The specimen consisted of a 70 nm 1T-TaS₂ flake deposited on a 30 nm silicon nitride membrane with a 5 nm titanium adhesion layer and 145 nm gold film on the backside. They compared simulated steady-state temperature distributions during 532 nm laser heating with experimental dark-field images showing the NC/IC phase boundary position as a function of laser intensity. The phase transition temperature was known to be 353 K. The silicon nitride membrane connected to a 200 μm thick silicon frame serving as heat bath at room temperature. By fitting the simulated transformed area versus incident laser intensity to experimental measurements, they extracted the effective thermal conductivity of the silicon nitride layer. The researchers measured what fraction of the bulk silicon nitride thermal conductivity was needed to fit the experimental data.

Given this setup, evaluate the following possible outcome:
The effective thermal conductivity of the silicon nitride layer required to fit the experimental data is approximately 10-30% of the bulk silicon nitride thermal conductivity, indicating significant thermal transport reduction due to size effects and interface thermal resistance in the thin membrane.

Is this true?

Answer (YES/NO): NO